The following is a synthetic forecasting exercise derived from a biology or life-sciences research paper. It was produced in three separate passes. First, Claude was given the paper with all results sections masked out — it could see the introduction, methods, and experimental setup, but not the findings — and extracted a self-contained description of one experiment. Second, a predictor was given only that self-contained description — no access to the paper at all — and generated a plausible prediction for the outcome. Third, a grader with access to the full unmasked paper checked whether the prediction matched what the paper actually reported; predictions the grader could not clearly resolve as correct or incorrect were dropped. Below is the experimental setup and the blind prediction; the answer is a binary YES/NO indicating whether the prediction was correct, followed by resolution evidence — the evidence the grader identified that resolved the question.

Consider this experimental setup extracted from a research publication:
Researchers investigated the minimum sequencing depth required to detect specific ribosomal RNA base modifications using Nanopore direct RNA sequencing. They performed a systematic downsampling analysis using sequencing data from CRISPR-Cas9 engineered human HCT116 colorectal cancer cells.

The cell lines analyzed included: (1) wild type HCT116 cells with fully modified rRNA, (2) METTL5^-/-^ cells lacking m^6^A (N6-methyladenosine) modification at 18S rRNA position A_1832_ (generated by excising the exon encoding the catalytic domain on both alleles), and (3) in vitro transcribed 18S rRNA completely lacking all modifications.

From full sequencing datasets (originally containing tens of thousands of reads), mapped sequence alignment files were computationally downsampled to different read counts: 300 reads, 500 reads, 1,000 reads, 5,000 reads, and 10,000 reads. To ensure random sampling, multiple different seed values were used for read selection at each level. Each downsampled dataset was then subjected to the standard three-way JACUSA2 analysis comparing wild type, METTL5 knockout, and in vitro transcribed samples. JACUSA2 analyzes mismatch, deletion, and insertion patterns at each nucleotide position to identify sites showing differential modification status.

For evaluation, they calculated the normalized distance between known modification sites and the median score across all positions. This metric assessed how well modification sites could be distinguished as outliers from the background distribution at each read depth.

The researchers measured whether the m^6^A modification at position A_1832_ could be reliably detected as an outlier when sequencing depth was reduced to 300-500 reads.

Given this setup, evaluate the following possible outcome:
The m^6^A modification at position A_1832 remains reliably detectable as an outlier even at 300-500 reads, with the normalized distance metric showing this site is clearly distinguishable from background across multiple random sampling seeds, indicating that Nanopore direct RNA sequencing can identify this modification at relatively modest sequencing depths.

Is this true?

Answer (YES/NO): YES